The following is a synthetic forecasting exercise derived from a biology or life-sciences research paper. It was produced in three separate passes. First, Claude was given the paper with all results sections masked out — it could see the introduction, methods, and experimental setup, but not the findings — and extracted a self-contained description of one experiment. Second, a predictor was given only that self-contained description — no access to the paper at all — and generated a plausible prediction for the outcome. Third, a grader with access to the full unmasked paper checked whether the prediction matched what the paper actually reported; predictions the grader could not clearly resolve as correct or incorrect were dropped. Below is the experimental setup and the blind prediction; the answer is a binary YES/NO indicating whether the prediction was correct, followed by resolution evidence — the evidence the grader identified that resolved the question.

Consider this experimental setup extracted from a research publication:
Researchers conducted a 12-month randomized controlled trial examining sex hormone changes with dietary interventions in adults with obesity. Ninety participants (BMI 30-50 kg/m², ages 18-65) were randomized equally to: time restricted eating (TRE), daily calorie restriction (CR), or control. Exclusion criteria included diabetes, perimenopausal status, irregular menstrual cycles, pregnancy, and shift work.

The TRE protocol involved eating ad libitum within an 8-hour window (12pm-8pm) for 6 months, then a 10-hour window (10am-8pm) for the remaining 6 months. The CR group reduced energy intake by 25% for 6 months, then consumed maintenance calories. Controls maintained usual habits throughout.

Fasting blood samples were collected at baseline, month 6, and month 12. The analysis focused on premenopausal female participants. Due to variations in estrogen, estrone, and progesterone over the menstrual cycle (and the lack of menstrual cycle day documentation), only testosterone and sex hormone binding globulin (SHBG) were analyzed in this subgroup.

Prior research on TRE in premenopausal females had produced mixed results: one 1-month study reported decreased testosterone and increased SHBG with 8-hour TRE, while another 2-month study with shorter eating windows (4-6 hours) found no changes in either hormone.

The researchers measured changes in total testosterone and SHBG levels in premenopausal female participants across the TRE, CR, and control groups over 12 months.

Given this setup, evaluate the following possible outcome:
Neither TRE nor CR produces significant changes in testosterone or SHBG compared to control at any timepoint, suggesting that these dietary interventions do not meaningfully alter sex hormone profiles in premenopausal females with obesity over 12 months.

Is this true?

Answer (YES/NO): YES